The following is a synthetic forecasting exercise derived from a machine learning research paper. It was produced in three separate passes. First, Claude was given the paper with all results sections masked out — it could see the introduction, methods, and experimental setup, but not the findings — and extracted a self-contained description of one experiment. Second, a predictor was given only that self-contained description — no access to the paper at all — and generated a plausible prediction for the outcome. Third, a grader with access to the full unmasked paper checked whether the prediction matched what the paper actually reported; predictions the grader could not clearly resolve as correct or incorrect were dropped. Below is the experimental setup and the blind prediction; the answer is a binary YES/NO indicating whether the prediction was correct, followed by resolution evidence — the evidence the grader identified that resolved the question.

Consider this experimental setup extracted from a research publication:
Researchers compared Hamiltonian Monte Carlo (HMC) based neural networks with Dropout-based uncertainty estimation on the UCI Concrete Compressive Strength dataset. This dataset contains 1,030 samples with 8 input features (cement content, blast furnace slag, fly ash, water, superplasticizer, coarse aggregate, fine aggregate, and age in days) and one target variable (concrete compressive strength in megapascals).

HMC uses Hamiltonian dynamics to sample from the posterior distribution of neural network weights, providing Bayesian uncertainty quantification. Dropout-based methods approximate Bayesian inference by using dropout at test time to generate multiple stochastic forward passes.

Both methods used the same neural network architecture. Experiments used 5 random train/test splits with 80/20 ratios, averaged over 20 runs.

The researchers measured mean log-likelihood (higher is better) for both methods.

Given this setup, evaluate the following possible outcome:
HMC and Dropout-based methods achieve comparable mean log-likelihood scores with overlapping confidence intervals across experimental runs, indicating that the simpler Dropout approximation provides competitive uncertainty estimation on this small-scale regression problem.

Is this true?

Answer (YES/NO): NO